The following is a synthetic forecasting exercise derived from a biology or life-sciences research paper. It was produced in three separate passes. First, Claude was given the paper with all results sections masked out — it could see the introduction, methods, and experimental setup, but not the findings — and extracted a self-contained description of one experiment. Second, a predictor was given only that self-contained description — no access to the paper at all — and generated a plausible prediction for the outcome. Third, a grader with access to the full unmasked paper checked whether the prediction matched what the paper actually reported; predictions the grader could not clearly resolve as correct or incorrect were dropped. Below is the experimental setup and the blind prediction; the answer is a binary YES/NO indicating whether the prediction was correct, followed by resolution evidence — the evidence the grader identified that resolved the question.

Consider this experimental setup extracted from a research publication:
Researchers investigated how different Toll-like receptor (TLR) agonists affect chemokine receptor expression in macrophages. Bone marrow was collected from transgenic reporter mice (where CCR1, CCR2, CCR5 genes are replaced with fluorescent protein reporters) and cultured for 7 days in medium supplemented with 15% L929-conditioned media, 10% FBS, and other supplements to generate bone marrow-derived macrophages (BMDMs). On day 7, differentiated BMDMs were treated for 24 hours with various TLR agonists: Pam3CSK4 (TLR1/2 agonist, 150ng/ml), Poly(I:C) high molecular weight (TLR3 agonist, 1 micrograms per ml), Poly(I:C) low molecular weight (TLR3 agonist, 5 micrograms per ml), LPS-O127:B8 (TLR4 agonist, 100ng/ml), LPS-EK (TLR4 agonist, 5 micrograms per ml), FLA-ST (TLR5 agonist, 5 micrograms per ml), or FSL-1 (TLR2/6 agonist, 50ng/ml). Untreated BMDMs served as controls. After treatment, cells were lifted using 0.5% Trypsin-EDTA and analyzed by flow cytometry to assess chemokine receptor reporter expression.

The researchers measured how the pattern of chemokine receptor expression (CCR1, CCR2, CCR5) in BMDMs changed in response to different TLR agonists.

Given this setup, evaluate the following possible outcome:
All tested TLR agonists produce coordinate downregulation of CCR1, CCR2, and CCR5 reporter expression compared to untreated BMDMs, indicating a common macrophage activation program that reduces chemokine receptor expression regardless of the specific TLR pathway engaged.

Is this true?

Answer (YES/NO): NO